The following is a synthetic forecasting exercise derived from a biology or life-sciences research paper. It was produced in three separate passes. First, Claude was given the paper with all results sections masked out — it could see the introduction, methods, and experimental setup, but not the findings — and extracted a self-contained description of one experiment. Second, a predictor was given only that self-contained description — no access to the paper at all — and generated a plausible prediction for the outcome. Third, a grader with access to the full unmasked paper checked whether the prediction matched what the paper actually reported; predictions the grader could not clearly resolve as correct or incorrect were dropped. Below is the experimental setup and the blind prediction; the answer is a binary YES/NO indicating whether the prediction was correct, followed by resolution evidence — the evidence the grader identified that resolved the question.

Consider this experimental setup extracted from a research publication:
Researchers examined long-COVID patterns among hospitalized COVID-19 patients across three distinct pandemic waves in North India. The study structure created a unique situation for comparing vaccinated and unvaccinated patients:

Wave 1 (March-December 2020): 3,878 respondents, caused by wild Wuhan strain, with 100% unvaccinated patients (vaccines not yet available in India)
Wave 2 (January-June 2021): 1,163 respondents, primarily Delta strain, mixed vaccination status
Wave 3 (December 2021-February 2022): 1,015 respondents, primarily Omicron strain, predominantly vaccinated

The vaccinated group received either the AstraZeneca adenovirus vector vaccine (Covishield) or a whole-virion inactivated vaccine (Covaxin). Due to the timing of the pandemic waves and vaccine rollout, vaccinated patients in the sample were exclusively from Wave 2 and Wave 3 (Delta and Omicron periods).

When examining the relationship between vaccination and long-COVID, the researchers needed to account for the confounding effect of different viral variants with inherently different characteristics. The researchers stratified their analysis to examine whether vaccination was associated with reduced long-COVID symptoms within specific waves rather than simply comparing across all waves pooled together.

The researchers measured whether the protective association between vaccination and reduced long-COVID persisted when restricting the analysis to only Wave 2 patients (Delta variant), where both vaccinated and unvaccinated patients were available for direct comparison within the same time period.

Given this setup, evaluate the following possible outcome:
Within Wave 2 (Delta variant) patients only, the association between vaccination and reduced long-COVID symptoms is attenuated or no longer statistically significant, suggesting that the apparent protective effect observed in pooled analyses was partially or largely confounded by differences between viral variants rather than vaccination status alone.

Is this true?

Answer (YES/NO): YES